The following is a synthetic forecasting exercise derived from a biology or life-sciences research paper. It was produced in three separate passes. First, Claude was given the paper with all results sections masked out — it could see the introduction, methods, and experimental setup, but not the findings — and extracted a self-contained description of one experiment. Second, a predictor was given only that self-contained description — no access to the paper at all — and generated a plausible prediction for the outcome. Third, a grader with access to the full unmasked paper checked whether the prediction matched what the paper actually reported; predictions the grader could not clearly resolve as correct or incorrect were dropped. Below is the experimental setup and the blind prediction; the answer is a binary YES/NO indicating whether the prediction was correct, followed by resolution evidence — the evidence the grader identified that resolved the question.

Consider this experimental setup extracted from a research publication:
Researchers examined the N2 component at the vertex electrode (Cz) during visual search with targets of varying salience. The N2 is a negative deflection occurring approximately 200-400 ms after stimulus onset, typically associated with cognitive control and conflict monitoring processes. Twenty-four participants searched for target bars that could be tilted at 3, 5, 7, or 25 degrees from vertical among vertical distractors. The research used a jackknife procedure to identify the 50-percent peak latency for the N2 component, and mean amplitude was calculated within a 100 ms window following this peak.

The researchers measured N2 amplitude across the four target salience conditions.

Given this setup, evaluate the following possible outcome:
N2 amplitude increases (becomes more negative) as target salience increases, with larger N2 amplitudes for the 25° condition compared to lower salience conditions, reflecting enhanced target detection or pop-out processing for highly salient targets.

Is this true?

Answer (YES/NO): YES